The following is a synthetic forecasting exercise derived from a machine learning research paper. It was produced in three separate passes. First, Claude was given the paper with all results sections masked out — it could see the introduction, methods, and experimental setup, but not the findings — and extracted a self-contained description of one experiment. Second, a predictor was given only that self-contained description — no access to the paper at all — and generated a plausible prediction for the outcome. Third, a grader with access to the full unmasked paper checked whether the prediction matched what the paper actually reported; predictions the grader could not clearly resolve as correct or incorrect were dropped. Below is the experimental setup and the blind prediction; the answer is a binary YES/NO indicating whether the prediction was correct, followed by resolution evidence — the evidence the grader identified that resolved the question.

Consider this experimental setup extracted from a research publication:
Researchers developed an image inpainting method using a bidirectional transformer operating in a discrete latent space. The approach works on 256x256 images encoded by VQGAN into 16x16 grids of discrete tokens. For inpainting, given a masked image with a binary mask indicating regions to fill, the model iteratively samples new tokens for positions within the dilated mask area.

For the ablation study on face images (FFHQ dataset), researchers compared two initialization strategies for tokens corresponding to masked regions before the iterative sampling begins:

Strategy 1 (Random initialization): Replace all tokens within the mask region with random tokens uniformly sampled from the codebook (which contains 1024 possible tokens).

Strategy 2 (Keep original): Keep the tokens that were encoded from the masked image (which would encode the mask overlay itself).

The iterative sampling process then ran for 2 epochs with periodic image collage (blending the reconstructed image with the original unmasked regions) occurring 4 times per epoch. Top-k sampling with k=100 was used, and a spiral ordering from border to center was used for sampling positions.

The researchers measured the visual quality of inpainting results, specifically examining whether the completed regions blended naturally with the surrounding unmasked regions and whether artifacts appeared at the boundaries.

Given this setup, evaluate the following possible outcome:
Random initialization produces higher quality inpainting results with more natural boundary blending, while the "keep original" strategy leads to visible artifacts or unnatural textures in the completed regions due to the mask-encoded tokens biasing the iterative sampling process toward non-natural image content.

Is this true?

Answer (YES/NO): YES